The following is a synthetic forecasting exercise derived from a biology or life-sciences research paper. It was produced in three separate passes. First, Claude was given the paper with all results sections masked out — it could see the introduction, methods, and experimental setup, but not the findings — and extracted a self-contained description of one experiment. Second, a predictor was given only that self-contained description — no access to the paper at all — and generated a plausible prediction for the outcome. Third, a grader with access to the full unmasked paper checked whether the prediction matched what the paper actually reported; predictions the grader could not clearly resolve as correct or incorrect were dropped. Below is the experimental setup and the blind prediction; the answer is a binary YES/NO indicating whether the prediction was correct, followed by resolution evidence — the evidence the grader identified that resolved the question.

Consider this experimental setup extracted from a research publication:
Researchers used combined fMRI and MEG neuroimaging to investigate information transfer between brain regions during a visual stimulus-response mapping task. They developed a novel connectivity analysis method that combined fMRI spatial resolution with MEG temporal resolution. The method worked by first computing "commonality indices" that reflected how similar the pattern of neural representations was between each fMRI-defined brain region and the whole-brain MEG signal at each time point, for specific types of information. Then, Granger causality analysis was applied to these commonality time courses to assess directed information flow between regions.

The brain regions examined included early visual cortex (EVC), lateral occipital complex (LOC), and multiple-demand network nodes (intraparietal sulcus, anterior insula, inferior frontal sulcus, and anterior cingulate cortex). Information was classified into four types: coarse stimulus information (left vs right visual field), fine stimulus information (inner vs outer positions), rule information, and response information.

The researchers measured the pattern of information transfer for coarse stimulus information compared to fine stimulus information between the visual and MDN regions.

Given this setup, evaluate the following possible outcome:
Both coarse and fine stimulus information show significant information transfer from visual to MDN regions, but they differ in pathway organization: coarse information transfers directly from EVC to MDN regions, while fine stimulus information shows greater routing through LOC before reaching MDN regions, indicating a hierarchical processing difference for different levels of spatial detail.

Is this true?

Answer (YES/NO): NO